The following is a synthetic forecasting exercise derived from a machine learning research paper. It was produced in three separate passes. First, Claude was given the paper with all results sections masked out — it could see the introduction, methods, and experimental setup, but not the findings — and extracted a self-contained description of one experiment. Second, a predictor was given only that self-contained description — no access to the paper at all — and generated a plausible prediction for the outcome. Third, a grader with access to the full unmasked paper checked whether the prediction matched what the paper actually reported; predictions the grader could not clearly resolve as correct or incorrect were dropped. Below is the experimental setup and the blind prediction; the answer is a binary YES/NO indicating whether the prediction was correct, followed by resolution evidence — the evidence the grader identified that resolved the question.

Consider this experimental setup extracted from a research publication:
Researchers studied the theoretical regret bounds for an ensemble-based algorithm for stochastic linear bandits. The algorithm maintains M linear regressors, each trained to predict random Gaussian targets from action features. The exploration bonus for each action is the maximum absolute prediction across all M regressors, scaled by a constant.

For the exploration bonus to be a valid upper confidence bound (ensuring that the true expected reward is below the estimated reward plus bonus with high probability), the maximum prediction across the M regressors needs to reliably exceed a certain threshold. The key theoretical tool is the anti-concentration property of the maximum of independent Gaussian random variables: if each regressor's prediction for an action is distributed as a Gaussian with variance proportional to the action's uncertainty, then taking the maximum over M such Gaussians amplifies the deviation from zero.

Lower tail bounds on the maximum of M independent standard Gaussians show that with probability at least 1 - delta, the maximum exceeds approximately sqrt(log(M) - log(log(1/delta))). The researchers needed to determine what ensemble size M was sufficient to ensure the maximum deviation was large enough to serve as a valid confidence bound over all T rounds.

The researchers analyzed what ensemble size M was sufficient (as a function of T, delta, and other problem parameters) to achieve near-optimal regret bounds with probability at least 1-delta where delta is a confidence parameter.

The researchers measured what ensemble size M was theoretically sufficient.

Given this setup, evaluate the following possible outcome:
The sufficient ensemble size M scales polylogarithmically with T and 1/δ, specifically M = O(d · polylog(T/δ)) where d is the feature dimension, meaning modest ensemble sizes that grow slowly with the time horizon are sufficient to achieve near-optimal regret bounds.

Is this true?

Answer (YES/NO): NO